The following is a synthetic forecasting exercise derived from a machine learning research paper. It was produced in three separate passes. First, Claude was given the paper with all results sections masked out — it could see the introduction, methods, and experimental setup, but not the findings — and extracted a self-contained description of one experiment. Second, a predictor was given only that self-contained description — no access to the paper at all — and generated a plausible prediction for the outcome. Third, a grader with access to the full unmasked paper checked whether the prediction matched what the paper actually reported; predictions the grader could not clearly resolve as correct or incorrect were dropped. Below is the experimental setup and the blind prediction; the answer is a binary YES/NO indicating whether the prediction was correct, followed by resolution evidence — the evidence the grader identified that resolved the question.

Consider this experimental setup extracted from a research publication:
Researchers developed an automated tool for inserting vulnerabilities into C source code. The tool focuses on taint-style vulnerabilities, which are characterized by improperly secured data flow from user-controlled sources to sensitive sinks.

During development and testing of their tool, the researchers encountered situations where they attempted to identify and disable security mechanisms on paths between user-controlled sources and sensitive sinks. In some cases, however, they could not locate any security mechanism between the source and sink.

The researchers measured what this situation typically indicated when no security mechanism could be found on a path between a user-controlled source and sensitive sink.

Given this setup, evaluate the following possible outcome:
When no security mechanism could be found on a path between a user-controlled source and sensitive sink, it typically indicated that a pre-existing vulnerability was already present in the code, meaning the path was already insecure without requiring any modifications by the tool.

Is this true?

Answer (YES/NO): YES